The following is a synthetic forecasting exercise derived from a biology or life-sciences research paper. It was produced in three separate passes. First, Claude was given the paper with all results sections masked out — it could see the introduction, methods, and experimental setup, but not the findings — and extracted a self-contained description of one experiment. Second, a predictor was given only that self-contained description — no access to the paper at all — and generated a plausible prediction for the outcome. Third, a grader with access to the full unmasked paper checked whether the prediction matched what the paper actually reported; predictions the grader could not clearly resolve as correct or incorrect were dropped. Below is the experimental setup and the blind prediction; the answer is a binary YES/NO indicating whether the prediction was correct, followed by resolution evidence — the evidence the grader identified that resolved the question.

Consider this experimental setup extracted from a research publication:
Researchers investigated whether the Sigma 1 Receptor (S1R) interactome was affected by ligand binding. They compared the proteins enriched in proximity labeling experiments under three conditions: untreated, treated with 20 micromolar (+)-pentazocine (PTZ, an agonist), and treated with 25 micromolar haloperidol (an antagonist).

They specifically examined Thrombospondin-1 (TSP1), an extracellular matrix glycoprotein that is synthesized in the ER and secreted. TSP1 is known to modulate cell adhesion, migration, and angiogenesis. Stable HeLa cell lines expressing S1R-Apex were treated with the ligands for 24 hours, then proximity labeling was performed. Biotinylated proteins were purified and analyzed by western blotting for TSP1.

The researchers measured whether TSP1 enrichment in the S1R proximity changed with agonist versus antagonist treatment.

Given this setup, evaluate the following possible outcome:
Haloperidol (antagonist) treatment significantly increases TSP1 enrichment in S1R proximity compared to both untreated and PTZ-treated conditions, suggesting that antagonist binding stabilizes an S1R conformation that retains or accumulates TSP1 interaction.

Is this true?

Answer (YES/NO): NO